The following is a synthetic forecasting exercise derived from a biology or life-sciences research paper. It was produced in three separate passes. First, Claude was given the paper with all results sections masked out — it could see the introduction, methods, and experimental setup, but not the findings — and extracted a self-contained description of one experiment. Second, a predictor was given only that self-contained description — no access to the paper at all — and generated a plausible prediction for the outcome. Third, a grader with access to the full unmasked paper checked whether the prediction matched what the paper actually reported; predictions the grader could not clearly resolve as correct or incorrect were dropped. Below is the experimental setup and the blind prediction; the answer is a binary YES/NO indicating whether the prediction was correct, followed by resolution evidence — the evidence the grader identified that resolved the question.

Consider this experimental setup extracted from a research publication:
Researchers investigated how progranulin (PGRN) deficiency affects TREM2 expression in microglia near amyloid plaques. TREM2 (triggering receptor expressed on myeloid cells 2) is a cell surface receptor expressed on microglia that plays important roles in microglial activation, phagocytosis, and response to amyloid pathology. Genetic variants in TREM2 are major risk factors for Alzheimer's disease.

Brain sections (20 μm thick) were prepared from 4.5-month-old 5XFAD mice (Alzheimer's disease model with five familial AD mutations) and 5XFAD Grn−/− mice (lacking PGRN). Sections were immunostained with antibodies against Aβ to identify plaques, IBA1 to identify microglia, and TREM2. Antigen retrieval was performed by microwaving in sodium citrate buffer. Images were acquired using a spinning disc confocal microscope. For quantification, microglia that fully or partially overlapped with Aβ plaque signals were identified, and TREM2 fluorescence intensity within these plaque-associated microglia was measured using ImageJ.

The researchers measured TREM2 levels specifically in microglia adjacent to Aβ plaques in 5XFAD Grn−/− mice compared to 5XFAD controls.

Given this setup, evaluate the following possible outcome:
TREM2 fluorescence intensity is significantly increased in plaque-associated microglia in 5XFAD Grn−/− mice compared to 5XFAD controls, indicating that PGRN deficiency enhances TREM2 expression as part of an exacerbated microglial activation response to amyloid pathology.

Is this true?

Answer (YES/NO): YES